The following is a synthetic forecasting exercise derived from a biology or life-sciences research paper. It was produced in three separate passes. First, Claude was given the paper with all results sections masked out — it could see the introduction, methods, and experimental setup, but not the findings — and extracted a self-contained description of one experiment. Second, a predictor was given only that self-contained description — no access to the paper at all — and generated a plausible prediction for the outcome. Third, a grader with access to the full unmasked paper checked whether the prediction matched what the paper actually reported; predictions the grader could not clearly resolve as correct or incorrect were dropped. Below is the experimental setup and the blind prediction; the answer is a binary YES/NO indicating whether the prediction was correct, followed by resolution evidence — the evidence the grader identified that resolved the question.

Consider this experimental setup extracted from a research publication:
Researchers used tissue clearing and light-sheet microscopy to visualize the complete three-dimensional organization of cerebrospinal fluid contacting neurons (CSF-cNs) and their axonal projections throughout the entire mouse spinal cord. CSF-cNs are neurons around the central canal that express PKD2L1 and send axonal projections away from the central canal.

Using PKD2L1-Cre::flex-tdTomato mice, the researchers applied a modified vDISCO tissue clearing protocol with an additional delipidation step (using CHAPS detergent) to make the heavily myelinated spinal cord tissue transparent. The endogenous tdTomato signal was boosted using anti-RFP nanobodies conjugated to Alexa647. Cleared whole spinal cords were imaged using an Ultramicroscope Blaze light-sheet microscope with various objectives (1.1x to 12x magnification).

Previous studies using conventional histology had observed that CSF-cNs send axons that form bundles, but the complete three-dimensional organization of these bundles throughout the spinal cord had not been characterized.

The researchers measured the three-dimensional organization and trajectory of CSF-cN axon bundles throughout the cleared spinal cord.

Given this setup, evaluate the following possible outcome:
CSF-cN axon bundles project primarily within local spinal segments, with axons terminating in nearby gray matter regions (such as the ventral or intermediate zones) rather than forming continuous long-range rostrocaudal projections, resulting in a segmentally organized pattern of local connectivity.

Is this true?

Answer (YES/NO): NO